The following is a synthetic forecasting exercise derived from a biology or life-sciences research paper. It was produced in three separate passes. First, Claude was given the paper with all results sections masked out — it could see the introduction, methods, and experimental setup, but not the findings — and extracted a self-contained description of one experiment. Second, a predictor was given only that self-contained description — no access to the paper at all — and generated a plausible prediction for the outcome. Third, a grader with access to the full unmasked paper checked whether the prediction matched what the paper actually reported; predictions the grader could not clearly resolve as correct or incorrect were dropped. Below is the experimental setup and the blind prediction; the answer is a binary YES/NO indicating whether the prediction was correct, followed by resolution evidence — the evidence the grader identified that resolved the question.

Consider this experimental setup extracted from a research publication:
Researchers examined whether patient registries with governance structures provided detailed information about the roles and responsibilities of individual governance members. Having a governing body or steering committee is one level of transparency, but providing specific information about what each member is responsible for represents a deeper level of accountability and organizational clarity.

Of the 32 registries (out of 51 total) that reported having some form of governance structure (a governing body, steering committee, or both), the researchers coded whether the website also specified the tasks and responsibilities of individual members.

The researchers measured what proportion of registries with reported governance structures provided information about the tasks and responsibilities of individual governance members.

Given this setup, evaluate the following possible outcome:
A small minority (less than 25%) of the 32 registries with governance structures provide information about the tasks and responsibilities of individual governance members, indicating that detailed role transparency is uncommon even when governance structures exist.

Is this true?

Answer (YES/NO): YES